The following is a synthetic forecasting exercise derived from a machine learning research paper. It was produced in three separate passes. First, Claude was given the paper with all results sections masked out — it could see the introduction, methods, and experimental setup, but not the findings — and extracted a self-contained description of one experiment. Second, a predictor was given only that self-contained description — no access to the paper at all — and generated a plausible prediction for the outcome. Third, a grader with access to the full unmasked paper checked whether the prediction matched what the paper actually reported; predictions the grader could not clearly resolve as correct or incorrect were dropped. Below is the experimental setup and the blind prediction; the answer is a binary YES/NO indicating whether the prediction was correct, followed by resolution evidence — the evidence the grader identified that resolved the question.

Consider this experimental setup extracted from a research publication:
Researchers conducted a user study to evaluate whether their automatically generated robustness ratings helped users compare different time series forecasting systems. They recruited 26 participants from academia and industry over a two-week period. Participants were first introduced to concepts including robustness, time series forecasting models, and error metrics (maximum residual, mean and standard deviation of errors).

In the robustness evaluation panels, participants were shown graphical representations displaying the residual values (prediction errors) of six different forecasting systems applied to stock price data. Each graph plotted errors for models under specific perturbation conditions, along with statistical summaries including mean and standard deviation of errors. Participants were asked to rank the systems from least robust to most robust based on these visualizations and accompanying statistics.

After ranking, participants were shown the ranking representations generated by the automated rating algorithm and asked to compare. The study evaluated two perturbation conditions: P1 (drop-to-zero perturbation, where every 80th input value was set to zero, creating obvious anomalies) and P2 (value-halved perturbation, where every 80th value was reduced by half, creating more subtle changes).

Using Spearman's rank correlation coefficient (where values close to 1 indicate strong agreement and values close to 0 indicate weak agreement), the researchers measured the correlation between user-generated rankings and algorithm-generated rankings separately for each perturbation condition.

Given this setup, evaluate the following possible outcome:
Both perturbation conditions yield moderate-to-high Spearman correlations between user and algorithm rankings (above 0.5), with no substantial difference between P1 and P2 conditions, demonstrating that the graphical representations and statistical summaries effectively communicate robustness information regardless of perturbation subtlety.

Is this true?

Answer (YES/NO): NO